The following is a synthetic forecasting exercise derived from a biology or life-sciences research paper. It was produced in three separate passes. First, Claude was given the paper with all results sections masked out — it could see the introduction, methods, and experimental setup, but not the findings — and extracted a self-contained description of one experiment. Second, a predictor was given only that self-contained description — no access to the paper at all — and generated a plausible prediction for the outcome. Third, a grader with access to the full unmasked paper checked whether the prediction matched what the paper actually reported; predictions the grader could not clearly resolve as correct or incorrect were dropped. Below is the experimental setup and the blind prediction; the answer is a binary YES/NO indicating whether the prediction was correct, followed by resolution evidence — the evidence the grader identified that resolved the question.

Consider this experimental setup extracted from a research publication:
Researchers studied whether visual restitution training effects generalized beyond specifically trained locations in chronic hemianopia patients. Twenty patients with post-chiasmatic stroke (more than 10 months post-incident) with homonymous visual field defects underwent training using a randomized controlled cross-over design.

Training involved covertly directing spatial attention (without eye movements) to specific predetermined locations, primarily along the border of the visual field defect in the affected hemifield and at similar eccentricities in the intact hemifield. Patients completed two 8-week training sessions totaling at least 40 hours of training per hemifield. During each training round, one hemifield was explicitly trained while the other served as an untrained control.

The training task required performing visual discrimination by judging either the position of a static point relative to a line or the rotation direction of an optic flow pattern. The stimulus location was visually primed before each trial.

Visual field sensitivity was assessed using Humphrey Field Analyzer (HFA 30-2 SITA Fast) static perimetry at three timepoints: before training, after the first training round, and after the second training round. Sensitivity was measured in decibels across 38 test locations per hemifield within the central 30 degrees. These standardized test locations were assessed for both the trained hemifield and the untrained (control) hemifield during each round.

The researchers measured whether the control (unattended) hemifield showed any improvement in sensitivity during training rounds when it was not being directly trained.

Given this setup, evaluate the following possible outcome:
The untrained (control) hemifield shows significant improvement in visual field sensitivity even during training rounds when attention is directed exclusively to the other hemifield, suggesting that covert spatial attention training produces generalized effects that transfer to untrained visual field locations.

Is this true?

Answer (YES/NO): NO